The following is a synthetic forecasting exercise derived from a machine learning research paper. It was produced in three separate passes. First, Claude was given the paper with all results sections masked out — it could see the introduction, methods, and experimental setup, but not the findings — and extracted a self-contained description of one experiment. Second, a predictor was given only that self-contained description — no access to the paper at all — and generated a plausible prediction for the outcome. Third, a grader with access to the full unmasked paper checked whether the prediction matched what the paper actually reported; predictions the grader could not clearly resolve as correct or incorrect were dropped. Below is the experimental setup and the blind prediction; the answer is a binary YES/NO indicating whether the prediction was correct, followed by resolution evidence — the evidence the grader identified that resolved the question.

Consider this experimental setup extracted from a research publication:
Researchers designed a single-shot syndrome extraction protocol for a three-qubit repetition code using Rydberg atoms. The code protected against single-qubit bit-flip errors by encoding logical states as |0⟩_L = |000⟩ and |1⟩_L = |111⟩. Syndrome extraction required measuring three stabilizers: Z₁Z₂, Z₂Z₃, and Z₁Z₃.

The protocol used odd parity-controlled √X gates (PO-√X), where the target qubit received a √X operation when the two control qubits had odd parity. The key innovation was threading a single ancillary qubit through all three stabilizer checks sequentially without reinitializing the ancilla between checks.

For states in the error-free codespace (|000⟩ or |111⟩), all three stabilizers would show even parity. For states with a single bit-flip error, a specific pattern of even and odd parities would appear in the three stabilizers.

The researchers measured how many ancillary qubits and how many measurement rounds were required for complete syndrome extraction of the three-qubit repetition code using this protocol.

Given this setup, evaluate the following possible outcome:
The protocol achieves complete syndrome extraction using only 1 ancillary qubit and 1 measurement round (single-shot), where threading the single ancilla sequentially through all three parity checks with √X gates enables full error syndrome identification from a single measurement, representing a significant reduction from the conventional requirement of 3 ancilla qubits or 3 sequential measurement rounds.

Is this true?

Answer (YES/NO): NO